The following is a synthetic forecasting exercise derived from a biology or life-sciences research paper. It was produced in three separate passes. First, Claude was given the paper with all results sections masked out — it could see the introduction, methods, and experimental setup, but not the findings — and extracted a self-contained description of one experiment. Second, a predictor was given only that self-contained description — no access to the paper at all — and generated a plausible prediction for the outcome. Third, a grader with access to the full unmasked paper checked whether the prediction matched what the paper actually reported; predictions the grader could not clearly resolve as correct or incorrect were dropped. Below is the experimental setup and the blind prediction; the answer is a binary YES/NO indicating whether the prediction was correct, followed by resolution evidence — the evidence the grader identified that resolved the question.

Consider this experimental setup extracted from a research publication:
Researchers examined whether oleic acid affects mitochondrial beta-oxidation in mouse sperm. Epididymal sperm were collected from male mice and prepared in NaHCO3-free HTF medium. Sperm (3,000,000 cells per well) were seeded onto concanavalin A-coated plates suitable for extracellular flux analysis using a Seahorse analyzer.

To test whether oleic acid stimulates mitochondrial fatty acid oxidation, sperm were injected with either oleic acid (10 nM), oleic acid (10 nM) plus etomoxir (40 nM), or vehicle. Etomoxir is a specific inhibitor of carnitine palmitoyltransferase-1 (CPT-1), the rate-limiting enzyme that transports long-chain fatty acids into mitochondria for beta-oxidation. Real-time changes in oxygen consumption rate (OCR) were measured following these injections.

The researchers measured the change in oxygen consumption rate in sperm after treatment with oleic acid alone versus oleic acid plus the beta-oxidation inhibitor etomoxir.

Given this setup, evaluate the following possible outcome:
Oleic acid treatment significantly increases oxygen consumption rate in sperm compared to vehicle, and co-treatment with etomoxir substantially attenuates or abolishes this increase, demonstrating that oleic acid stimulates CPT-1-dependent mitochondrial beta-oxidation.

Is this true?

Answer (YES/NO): YES